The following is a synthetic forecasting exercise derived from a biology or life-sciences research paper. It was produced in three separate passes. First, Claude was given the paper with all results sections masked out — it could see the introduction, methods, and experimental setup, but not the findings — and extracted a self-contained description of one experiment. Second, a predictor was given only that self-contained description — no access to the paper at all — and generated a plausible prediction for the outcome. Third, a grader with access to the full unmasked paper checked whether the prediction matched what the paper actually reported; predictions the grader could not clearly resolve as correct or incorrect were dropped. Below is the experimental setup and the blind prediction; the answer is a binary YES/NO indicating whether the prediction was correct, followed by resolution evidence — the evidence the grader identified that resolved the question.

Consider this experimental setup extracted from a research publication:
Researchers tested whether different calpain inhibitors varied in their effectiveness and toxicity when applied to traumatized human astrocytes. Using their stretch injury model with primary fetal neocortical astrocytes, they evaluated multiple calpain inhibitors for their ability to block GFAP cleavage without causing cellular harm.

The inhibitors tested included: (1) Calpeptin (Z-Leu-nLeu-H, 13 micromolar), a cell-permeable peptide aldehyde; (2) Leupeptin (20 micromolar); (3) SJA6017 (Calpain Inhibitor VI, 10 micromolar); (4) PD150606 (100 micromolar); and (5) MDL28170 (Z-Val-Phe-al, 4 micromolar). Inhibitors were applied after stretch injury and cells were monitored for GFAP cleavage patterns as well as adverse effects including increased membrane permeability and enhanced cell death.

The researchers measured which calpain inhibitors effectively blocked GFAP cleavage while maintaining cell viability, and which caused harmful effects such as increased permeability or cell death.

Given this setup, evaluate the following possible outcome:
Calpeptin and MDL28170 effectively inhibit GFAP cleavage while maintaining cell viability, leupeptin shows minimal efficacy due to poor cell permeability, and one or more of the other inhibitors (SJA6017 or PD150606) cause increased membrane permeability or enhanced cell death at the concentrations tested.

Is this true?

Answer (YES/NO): NO